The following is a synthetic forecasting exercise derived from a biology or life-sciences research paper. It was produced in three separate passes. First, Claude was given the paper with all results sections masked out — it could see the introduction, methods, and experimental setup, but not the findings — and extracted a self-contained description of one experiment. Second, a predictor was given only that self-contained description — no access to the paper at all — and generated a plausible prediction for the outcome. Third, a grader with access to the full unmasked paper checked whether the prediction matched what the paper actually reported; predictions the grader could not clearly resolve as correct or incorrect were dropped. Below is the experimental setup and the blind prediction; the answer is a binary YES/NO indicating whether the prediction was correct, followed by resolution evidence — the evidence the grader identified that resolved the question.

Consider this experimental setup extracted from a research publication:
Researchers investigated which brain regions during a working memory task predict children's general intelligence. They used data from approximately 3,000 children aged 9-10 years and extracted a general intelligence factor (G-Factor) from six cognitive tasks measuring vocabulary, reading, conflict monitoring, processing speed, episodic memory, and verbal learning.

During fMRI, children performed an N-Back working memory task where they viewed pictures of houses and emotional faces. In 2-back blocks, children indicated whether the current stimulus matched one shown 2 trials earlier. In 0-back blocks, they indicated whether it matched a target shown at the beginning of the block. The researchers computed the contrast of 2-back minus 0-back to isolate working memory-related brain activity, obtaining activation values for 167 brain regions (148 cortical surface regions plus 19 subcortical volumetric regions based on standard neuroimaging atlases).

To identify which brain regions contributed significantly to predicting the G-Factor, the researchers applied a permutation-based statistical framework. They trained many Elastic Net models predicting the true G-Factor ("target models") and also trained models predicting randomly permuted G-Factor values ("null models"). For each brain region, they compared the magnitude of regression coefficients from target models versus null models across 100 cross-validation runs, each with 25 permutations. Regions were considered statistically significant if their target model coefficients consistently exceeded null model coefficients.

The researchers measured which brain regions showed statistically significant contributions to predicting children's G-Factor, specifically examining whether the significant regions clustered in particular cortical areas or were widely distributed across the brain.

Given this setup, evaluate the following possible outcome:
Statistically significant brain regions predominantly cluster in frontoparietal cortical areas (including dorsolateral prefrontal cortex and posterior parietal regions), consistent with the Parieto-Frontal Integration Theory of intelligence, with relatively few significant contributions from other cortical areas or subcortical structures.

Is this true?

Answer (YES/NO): NO